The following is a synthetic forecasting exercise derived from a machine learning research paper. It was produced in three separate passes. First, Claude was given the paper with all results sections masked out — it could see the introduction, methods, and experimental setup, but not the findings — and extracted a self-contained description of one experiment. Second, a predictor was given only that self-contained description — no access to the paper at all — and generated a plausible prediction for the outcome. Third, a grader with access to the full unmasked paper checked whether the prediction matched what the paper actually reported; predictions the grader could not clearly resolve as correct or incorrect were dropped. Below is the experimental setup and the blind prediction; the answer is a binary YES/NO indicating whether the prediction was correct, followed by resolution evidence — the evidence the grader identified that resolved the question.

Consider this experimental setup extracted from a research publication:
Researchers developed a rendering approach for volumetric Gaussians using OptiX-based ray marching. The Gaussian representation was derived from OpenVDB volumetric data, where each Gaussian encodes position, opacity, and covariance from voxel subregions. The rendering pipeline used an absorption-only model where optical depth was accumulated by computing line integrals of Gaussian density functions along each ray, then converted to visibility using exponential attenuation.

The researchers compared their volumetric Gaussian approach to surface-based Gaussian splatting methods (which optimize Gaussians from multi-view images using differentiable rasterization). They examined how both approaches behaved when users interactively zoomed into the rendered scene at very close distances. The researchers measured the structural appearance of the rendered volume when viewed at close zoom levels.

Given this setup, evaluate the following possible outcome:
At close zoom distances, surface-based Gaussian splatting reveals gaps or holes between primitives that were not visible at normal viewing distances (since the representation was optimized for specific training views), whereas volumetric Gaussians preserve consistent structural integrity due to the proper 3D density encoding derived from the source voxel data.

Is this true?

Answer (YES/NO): NO